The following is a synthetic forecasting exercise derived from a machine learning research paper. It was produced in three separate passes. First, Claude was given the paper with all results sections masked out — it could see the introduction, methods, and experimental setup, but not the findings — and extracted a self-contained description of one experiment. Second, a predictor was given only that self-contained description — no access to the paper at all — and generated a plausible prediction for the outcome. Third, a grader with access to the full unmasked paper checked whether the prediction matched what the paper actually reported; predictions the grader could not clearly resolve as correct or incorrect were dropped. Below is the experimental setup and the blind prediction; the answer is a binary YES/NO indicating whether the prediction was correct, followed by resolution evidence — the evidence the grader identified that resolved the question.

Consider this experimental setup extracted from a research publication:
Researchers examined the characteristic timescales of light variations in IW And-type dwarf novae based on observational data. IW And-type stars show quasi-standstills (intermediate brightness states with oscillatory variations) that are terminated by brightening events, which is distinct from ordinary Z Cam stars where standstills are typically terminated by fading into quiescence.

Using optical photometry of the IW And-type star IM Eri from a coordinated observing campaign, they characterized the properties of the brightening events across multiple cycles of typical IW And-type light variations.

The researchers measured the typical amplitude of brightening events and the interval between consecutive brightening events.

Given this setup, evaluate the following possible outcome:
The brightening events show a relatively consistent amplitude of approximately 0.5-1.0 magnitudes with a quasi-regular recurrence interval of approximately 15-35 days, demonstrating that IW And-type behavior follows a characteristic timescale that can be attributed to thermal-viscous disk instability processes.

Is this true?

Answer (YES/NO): NO